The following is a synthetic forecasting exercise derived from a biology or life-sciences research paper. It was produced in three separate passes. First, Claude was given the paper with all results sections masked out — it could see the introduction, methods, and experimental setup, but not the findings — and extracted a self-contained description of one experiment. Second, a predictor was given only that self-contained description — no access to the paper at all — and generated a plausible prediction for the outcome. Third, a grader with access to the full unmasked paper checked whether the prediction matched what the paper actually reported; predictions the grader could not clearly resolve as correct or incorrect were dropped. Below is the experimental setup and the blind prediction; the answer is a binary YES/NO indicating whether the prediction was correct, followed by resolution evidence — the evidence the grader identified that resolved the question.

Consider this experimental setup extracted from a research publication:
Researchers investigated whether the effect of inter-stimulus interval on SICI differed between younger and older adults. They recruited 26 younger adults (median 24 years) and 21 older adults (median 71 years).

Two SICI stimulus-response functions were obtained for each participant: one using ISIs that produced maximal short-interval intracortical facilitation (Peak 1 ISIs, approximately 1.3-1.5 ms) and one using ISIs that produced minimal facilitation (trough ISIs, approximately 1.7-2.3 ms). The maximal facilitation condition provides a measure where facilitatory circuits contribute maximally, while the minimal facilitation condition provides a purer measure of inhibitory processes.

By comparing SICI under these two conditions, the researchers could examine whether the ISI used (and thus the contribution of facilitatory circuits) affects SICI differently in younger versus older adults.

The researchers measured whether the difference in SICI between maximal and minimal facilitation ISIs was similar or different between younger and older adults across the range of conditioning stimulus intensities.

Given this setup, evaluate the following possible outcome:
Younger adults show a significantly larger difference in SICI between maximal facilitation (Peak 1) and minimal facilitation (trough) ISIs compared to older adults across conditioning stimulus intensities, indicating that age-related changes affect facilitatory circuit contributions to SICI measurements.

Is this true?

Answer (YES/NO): NO